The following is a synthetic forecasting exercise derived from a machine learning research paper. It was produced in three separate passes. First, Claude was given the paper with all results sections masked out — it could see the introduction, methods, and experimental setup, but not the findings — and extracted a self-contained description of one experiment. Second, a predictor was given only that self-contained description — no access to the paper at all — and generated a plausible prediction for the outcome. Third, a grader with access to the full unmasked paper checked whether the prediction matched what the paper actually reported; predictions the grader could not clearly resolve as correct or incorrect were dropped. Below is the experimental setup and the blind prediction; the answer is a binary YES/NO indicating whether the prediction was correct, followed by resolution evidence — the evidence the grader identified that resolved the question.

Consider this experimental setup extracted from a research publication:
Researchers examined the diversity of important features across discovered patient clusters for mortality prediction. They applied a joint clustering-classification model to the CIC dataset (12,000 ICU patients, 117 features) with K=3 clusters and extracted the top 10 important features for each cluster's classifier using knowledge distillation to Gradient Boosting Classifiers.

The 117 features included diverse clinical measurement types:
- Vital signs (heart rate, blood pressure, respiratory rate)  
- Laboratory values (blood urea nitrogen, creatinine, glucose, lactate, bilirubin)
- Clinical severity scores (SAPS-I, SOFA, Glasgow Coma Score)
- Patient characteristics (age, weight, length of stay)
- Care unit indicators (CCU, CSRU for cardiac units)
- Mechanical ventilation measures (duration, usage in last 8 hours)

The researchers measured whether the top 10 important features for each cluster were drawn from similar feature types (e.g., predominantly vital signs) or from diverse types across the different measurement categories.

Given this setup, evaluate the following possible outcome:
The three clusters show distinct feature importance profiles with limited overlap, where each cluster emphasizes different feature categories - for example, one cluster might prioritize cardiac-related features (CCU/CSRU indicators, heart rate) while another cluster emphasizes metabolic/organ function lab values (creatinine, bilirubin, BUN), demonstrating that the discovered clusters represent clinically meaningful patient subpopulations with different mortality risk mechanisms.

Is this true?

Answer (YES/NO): NO